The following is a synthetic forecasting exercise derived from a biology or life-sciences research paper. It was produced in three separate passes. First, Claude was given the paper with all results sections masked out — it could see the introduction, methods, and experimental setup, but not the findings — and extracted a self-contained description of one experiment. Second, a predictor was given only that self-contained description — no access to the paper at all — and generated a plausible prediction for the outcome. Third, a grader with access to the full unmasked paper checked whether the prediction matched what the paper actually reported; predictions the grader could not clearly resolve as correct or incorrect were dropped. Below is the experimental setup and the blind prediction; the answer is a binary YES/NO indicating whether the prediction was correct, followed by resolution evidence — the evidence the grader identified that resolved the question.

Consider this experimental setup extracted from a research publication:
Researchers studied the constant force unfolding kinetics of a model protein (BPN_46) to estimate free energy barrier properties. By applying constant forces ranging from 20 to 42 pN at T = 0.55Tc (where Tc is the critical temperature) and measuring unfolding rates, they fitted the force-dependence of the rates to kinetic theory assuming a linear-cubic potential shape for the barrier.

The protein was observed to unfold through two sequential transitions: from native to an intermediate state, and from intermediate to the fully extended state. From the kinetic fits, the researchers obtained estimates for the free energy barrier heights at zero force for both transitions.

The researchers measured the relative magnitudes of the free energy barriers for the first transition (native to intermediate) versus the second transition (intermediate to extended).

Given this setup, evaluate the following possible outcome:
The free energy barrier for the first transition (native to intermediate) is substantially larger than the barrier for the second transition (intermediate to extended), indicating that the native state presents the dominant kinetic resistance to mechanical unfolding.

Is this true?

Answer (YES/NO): NO